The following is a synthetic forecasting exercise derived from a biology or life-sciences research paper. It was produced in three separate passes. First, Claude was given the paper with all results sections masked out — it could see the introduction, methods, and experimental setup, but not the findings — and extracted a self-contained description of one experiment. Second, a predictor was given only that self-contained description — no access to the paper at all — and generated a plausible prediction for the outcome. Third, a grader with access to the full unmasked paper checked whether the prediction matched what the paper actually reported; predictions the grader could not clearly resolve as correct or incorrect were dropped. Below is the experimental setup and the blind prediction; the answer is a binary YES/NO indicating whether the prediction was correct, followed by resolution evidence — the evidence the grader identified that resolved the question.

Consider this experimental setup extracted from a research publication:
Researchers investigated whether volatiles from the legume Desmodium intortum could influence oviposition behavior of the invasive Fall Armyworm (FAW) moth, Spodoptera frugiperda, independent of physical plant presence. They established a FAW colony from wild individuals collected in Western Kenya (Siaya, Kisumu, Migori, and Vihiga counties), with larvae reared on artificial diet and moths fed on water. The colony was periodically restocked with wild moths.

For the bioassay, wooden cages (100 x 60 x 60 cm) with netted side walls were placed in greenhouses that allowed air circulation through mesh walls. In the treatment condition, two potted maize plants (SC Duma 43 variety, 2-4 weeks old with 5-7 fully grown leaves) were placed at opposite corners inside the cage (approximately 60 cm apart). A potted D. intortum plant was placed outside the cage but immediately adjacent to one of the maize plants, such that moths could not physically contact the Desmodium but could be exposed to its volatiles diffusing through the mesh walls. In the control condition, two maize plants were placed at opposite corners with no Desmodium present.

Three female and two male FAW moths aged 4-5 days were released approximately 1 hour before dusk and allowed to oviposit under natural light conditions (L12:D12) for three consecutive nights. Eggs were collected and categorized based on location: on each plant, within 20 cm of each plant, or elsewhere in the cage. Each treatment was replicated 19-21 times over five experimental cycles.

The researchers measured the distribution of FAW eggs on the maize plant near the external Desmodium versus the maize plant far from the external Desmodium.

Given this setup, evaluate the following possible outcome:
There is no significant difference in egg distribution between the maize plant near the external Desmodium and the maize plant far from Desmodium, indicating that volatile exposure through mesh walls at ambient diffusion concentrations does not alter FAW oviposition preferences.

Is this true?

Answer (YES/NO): YES